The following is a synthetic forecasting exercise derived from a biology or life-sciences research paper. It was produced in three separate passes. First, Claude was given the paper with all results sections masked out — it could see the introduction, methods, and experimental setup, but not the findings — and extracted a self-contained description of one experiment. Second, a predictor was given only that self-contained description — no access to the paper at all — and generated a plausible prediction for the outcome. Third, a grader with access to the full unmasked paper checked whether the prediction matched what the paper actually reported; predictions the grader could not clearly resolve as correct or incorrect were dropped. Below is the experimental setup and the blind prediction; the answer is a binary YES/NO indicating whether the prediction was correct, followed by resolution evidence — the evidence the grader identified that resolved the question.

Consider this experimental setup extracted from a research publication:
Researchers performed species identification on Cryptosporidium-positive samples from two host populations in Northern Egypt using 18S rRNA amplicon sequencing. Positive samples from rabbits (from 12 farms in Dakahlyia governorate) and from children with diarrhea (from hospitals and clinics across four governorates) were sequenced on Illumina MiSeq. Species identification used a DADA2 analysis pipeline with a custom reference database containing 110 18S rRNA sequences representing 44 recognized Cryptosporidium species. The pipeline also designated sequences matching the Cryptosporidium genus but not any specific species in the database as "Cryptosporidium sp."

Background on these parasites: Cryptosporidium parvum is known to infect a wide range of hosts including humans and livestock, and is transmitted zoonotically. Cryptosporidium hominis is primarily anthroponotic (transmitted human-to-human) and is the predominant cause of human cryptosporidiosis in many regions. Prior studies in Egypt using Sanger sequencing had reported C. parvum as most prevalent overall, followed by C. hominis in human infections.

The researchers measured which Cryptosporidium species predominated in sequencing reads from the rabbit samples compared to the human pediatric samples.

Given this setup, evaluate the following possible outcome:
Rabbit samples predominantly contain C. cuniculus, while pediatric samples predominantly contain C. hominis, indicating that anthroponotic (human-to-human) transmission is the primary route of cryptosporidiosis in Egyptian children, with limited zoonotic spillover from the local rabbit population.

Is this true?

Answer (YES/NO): NO